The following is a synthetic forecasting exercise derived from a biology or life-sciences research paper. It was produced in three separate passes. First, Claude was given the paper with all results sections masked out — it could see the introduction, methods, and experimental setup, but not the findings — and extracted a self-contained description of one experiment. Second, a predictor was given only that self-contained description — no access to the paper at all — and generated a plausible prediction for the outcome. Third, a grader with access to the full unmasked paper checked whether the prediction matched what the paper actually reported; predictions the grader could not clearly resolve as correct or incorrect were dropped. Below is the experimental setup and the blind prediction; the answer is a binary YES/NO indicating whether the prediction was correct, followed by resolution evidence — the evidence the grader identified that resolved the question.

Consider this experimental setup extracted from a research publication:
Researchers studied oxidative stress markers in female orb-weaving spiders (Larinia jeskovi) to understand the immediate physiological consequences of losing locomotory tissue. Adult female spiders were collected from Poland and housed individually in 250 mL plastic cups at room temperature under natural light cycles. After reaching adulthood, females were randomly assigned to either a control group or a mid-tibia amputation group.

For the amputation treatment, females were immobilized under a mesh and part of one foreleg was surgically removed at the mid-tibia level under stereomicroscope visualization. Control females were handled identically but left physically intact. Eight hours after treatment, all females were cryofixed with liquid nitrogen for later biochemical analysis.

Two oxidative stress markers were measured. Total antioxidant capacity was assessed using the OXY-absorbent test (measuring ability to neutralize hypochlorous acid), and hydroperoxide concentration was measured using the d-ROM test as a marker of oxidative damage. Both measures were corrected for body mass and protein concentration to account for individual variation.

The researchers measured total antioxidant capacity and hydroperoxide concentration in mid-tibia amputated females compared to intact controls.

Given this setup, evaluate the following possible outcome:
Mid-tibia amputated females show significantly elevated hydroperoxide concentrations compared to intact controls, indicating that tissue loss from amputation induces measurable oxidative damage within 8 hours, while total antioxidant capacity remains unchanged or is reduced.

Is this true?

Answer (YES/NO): NO